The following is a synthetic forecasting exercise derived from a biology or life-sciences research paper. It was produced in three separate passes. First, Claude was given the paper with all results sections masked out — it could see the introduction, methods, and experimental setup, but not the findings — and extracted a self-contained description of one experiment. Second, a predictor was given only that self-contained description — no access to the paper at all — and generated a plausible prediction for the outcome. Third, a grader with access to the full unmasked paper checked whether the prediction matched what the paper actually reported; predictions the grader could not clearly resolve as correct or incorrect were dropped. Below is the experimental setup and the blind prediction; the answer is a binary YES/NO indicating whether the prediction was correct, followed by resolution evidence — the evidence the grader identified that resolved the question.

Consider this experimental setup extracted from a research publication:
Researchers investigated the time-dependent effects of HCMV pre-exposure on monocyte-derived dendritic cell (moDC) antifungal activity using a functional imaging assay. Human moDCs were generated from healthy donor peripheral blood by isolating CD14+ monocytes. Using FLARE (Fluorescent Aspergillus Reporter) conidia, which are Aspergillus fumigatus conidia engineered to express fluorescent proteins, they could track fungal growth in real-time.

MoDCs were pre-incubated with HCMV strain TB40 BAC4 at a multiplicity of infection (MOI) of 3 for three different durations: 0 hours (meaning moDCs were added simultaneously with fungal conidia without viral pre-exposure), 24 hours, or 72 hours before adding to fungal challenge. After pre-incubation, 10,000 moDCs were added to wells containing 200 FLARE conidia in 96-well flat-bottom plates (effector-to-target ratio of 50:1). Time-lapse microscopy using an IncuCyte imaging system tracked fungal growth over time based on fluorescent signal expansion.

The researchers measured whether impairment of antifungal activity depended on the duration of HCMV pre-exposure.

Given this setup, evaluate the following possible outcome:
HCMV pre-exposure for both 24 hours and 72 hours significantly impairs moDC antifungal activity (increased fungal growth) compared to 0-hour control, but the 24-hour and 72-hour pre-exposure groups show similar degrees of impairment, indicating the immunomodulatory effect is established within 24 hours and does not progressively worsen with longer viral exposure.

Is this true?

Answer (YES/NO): NO